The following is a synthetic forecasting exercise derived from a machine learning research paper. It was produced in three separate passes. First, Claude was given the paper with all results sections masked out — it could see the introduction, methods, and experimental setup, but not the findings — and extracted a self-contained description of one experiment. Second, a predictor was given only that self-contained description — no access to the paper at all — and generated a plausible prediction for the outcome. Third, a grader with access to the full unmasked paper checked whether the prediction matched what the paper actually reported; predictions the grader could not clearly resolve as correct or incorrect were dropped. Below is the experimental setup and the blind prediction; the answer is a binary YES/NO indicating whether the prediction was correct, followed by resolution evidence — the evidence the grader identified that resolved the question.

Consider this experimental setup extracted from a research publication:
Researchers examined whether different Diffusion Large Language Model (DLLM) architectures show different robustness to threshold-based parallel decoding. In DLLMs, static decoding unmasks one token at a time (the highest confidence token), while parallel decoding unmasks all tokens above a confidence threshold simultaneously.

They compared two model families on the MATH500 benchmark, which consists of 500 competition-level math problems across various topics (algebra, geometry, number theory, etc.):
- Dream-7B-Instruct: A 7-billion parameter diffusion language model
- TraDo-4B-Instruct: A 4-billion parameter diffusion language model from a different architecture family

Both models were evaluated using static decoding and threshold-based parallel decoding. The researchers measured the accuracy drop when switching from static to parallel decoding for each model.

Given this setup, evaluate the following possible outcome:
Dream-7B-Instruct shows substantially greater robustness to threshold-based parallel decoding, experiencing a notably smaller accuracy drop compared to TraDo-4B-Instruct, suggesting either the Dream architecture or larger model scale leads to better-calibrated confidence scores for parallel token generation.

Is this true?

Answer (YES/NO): YES